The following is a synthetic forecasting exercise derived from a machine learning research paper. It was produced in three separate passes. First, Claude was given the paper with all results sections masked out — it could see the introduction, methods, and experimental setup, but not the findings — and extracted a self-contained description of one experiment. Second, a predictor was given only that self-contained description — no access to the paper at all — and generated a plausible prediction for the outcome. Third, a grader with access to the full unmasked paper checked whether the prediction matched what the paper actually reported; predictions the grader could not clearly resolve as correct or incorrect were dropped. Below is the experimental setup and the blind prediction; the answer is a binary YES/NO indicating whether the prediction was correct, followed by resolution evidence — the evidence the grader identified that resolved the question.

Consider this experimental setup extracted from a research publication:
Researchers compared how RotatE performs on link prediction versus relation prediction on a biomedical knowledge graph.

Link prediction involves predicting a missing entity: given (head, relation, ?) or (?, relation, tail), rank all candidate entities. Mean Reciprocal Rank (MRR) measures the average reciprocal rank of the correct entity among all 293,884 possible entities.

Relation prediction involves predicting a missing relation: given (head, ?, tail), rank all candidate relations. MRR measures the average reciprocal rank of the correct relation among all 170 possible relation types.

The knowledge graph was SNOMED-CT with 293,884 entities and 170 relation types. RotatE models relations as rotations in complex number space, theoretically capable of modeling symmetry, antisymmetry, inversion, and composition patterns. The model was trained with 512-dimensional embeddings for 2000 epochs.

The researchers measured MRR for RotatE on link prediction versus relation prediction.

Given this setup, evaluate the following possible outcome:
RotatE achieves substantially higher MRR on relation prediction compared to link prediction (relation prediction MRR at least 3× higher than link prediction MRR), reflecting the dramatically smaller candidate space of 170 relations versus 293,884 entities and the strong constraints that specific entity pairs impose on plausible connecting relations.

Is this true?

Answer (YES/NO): NO